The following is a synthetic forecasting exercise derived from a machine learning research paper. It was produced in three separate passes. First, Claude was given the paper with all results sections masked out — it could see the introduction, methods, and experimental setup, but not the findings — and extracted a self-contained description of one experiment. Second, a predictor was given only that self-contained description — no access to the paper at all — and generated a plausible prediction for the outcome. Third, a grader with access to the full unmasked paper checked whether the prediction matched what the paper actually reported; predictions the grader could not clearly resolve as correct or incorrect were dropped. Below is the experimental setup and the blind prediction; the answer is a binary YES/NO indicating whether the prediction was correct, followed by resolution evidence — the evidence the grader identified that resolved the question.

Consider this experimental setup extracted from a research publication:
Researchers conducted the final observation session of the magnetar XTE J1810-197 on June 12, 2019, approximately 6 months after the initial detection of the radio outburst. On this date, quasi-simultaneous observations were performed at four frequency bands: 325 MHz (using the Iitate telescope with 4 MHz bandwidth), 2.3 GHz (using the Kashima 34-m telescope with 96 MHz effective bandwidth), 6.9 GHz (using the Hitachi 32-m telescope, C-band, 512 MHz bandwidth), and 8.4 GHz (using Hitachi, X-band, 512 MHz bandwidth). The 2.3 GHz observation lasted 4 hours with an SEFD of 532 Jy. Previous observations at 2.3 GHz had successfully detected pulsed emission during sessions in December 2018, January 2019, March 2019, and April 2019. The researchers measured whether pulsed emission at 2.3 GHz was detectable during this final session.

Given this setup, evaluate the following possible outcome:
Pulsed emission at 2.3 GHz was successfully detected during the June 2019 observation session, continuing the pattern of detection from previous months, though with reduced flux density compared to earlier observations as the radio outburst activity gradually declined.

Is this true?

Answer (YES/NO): NO